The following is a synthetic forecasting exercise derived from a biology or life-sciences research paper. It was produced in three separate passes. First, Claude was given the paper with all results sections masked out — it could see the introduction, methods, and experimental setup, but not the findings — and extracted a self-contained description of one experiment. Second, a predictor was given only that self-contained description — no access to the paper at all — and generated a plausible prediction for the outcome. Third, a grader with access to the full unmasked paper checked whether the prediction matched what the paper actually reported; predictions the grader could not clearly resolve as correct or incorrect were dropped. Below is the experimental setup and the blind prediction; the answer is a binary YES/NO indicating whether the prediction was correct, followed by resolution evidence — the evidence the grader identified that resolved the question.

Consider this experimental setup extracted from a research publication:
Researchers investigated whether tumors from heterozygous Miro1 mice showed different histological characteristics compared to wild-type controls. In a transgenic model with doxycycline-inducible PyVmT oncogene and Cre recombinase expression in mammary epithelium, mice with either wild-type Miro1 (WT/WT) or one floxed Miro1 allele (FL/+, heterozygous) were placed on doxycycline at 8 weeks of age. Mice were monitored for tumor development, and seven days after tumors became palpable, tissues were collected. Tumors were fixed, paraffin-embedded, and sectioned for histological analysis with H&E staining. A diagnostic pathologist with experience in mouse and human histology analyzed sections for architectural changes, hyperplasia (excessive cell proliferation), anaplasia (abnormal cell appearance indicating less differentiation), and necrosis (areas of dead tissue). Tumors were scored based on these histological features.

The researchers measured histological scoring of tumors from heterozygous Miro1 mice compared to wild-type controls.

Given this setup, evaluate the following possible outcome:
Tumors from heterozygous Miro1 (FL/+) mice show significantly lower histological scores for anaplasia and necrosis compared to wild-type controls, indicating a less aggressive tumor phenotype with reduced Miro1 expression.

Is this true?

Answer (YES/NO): NO